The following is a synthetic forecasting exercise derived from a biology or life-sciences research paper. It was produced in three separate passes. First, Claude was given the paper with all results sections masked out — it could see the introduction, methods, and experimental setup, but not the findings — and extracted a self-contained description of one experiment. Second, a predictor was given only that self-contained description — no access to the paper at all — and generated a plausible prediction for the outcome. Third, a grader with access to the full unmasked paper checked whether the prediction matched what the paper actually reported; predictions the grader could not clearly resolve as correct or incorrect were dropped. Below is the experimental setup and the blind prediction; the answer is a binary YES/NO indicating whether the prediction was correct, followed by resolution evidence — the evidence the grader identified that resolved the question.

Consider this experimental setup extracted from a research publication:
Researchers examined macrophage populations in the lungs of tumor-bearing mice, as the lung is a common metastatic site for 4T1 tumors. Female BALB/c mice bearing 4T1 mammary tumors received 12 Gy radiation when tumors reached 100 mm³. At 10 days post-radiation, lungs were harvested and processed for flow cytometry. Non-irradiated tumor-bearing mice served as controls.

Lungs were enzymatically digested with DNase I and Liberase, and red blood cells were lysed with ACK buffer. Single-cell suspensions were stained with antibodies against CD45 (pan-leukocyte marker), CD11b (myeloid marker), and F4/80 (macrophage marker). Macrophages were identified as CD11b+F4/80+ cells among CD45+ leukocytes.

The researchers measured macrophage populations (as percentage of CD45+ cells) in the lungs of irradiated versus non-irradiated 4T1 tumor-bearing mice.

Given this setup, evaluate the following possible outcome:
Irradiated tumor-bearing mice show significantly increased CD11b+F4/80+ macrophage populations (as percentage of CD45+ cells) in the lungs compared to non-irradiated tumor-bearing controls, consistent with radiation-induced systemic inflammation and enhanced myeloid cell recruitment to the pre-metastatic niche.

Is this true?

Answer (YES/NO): NO